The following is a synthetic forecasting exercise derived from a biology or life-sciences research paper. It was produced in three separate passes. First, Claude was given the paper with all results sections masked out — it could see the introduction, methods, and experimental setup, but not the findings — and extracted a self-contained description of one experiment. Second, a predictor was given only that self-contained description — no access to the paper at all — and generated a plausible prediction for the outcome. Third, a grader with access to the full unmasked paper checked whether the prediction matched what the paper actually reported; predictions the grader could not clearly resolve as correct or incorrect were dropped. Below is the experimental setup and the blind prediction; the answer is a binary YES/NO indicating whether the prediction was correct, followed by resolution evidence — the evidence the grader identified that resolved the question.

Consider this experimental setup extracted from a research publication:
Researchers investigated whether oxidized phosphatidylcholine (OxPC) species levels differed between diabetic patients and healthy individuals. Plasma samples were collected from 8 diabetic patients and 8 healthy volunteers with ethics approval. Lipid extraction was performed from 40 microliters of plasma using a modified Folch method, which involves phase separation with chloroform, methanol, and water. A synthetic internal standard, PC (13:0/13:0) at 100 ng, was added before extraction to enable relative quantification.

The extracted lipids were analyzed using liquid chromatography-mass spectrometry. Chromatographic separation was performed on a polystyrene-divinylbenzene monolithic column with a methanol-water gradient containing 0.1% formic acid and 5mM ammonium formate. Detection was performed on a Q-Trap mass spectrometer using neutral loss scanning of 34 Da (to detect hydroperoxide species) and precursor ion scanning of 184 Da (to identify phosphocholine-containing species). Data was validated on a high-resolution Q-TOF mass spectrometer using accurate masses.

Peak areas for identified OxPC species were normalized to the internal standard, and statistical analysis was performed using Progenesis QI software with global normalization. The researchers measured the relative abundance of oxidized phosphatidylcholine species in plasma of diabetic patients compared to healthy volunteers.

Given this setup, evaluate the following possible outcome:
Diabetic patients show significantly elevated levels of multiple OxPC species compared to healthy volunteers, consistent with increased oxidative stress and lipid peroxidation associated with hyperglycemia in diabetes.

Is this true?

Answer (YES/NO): NO